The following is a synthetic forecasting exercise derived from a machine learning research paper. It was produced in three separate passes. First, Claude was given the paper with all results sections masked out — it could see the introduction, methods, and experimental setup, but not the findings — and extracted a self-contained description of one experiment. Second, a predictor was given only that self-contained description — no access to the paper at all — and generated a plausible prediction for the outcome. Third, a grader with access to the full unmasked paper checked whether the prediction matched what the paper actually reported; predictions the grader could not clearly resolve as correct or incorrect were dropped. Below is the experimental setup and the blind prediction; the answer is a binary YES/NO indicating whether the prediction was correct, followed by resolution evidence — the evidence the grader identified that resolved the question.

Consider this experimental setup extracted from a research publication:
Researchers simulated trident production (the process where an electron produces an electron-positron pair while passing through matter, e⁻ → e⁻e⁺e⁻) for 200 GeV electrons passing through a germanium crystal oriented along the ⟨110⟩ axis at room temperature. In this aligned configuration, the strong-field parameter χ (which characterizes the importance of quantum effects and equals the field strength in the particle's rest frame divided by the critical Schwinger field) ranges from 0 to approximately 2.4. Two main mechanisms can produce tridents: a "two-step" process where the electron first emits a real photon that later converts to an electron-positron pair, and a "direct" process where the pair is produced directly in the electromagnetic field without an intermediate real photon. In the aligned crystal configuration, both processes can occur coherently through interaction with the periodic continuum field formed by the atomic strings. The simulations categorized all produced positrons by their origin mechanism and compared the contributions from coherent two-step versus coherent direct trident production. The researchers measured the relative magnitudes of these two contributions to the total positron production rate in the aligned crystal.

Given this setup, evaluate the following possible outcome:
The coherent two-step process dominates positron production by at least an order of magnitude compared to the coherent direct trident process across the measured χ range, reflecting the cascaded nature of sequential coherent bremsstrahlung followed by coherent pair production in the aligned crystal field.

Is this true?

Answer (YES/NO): YES